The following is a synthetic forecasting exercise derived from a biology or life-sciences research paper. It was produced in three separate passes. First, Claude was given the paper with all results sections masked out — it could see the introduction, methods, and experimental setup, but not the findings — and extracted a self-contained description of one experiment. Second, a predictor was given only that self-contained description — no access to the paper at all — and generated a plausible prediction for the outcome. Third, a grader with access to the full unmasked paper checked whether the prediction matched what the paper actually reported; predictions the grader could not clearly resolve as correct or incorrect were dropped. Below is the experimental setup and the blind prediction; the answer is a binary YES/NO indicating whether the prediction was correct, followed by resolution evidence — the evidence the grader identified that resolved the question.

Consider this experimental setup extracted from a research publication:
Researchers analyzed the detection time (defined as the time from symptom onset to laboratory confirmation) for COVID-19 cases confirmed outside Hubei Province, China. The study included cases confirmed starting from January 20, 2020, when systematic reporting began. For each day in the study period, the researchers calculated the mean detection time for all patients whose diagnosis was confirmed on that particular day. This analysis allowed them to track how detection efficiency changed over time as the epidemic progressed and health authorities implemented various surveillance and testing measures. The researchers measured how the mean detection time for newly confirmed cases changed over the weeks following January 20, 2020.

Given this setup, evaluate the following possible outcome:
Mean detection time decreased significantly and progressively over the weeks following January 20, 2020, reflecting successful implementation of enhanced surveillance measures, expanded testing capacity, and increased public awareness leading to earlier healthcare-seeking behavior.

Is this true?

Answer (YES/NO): NO